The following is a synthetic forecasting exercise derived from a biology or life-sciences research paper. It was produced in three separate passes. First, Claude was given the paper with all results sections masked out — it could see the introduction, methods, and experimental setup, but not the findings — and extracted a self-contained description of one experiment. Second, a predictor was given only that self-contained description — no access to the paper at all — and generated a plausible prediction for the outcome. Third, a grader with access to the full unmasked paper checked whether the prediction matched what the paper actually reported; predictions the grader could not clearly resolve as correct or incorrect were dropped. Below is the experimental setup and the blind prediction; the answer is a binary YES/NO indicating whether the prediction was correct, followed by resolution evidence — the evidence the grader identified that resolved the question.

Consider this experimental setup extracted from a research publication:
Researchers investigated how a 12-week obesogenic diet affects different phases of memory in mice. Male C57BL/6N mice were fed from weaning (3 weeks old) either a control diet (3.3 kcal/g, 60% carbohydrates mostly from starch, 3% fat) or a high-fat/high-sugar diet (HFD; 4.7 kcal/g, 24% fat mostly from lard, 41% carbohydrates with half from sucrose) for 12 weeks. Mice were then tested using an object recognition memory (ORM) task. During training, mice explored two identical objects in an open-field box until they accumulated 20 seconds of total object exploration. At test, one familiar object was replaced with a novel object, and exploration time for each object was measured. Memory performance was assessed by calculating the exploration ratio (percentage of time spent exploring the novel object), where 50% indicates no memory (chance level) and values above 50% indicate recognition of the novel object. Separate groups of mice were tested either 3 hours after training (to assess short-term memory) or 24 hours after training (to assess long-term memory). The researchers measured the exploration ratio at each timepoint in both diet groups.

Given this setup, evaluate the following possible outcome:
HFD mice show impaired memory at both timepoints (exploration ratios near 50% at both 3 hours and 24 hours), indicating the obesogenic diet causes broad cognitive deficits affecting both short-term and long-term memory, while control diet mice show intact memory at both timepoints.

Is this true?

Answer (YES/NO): NO